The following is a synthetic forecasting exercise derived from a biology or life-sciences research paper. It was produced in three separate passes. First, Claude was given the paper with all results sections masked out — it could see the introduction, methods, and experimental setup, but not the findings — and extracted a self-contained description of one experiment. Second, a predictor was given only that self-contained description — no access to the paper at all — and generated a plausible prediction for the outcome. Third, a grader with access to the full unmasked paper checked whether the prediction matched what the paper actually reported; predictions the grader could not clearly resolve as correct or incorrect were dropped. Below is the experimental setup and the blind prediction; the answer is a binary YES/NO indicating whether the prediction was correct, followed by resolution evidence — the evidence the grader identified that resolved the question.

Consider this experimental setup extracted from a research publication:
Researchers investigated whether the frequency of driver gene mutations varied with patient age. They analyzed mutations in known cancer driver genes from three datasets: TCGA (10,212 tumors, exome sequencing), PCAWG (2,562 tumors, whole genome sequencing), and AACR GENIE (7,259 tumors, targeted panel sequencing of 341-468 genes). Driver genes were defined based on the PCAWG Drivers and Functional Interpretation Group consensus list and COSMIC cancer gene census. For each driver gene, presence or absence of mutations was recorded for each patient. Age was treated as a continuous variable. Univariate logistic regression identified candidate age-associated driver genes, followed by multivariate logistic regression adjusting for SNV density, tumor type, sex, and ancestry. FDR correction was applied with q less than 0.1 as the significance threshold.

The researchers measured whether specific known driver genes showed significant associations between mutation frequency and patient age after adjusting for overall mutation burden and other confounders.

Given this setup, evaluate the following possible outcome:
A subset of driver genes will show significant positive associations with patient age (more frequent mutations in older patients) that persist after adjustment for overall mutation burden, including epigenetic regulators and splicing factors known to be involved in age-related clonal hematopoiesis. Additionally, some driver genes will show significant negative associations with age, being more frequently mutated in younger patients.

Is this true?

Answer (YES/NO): NO